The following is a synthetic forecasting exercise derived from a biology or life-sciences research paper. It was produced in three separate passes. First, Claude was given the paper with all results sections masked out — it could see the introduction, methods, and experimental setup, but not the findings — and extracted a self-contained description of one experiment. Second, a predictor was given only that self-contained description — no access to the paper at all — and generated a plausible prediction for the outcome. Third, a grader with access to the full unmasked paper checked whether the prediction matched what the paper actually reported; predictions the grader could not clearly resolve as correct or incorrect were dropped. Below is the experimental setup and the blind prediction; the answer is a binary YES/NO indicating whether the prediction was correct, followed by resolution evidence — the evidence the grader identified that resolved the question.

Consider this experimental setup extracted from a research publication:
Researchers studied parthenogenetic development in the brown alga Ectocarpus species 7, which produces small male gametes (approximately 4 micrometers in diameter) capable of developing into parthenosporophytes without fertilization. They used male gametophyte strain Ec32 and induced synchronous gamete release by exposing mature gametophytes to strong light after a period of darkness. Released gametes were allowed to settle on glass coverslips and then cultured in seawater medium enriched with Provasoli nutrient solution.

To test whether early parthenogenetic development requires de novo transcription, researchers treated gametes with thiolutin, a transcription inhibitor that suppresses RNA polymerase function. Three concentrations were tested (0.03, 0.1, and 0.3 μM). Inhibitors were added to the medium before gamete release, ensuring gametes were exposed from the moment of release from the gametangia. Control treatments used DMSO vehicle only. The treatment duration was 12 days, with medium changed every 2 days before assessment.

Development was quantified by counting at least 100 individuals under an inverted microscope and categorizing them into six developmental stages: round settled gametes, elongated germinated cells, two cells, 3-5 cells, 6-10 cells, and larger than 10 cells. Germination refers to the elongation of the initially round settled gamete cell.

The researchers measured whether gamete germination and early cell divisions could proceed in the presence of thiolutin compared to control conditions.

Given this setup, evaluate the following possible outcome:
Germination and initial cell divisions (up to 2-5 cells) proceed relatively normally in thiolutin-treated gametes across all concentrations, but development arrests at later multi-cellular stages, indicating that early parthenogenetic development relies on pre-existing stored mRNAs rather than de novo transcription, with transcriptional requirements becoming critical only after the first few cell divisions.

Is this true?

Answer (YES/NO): YES